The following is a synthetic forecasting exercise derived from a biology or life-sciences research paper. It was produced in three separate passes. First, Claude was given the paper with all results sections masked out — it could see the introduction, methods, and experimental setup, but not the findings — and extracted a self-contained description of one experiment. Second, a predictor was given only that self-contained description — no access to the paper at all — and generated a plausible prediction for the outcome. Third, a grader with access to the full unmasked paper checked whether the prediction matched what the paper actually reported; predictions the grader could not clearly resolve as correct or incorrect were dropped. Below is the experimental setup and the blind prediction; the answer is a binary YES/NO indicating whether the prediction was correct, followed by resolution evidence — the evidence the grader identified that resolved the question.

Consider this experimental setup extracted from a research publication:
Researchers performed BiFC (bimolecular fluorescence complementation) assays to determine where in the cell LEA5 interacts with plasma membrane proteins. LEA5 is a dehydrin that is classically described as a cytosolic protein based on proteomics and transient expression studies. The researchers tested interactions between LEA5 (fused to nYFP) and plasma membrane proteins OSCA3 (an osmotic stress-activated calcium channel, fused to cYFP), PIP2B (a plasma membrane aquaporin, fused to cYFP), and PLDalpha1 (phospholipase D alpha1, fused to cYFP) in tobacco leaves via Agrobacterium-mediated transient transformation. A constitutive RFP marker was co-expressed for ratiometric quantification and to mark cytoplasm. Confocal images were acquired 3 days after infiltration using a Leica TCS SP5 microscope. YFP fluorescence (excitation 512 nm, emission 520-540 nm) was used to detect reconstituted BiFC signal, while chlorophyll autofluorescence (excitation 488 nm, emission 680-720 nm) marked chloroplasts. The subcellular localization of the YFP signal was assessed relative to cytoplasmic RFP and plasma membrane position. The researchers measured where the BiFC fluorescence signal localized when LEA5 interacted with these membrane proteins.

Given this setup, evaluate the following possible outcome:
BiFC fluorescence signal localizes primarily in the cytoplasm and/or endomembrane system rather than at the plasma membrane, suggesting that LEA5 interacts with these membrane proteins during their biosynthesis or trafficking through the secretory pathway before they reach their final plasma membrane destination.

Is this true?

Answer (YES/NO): YES